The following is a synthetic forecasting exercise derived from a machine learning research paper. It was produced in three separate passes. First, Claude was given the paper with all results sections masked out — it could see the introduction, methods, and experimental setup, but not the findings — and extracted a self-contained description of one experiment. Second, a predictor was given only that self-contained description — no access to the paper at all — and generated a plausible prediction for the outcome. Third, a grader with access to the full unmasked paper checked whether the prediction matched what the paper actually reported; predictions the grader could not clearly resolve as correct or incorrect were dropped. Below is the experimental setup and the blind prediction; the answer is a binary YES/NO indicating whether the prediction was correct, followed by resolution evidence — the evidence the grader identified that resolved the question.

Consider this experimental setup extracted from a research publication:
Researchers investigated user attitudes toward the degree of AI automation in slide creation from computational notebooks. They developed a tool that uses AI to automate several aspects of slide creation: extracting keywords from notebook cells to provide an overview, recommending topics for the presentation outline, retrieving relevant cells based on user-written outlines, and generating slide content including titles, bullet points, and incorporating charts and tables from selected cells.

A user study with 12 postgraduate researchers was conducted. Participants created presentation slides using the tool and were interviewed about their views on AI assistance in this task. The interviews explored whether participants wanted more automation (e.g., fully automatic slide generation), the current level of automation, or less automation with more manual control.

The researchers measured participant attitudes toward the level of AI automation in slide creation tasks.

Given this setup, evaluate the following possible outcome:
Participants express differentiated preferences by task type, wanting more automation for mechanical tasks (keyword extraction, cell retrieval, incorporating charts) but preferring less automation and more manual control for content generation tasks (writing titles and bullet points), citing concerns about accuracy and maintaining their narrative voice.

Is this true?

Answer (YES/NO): NO